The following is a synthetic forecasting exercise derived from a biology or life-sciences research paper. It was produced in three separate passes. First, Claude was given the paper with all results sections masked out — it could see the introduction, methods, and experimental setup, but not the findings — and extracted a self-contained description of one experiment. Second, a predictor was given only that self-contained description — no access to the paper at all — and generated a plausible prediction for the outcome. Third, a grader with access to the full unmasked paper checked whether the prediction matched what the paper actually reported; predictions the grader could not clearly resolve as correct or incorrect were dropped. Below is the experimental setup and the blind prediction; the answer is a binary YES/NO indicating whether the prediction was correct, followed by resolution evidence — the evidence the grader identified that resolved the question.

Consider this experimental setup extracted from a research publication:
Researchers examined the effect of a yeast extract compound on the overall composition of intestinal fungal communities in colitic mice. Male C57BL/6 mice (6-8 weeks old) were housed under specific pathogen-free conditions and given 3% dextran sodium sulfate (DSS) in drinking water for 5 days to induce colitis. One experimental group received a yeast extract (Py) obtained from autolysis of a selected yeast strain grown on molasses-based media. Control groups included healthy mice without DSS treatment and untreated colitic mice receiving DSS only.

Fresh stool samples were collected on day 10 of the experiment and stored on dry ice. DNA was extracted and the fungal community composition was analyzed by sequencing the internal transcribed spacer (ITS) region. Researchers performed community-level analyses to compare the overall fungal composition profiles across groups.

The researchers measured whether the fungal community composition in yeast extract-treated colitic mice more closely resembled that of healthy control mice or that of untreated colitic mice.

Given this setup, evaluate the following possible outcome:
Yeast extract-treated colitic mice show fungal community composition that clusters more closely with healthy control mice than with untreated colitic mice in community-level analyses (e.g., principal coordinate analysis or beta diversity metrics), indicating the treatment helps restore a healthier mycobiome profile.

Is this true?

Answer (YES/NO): YES